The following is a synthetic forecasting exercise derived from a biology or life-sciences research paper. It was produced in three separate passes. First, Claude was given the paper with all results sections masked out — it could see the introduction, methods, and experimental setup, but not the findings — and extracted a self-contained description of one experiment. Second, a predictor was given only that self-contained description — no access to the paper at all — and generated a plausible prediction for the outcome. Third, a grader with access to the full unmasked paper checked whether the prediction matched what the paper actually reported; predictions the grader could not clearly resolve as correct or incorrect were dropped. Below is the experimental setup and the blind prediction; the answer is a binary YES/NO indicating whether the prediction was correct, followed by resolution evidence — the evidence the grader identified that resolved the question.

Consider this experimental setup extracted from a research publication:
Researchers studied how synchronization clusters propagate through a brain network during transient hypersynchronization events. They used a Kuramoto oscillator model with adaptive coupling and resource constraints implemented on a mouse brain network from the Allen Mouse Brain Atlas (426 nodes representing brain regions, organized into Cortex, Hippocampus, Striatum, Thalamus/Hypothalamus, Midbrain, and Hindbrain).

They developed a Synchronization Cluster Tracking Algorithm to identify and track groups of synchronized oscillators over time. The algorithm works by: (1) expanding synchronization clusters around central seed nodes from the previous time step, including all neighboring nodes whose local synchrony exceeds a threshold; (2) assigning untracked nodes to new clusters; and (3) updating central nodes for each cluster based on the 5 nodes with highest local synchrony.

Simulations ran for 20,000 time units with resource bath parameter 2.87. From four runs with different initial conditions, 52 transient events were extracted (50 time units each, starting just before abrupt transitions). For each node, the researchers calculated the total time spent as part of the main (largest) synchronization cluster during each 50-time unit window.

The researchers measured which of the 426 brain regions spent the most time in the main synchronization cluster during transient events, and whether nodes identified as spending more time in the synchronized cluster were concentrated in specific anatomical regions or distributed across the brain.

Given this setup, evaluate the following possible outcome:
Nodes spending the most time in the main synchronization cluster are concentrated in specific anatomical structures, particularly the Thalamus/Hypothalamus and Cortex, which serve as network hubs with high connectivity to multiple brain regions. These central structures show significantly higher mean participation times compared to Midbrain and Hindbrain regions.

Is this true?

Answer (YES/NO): NO